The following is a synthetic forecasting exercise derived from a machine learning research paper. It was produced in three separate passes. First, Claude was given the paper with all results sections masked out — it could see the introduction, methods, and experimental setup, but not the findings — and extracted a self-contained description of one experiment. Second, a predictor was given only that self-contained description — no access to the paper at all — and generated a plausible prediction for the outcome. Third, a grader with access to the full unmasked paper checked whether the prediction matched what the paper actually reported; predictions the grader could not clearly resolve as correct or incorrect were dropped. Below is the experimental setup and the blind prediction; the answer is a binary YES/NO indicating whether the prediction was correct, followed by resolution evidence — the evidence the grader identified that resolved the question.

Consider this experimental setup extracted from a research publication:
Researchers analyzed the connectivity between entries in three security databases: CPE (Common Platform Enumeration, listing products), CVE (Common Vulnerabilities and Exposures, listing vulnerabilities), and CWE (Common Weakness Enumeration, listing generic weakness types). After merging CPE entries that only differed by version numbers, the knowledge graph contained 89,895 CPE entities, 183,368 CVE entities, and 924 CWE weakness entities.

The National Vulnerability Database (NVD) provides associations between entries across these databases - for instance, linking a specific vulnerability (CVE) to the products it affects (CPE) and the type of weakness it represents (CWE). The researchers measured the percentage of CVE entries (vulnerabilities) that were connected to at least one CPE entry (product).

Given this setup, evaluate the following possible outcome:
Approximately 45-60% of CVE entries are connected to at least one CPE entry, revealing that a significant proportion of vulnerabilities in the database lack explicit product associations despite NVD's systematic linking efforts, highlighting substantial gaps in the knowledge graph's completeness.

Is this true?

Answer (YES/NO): NO